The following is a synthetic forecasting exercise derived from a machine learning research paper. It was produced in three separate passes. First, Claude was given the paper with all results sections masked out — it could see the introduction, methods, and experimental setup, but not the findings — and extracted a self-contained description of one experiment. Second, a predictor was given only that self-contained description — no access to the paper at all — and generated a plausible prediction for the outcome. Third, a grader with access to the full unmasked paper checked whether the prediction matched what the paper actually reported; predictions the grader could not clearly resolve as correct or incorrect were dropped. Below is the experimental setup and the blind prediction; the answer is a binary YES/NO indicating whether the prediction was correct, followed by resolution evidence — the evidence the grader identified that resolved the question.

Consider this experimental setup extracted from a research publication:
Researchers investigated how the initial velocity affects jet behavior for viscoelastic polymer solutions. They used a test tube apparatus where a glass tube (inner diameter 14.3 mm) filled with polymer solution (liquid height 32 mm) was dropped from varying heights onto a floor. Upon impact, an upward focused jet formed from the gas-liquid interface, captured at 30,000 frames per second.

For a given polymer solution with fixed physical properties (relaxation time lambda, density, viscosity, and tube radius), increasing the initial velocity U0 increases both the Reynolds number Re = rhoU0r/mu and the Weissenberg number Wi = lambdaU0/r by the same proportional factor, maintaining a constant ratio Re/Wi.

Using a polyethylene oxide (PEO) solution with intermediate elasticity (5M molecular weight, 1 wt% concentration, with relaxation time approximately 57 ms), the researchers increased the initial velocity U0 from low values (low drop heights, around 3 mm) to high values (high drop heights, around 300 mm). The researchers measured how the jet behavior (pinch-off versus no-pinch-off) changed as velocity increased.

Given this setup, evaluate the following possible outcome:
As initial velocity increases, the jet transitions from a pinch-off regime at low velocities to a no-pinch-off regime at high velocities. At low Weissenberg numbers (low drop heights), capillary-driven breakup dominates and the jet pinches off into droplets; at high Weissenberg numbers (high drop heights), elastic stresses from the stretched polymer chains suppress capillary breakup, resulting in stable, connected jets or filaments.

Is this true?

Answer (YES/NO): NO